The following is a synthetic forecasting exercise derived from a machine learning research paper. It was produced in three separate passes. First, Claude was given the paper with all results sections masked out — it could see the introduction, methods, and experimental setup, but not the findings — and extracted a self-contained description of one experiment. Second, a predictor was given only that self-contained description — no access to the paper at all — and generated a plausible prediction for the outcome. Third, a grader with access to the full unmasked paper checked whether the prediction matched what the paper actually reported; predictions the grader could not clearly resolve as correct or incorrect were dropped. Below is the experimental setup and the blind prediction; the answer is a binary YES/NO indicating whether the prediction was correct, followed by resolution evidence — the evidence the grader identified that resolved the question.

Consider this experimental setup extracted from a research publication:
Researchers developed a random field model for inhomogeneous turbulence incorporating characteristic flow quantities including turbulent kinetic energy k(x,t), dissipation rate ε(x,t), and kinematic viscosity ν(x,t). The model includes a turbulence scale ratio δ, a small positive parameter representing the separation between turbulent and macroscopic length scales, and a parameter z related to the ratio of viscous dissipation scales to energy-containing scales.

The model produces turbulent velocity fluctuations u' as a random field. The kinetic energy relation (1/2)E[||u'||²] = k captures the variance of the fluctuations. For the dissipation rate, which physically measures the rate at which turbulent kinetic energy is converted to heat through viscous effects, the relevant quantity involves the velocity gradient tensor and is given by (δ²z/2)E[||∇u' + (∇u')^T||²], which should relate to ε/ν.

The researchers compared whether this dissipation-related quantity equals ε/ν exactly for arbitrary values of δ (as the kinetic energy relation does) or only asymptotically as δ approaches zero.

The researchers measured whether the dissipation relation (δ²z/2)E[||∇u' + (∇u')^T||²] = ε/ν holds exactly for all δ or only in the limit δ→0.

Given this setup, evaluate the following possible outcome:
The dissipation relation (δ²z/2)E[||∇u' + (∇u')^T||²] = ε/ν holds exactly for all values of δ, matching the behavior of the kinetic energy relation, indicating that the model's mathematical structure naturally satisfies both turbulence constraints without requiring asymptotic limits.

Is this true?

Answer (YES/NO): NO